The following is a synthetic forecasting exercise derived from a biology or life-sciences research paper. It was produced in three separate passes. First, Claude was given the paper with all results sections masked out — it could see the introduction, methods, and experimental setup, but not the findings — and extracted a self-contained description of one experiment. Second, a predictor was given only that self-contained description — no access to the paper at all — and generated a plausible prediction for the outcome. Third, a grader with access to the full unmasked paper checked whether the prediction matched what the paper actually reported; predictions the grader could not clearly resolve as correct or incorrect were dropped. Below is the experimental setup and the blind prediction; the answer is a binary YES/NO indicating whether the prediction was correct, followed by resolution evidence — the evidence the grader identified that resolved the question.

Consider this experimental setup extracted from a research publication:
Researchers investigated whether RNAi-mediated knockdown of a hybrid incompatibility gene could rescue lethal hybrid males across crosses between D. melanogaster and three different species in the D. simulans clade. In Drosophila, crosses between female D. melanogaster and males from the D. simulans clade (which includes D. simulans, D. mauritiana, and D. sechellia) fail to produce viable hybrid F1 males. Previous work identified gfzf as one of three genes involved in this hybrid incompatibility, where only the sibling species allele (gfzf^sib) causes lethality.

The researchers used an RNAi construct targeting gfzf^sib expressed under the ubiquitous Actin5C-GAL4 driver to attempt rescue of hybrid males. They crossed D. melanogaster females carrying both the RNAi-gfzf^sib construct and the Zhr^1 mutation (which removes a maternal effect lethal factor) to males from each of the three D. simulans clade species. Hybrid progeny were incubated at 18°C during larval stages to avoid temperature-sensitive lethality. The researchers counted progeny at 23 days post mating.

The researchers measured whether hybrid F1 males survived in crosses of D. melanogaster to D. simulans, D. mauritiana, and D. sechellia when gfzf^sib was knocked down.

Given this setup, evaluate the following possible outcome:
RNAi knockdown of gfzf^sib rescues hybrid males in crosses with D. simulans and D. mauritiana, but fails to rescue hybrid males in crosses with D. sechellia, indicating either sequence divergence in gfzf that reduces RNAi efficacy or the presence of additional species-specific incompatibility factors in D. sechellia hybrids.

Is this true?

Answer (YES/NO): YES